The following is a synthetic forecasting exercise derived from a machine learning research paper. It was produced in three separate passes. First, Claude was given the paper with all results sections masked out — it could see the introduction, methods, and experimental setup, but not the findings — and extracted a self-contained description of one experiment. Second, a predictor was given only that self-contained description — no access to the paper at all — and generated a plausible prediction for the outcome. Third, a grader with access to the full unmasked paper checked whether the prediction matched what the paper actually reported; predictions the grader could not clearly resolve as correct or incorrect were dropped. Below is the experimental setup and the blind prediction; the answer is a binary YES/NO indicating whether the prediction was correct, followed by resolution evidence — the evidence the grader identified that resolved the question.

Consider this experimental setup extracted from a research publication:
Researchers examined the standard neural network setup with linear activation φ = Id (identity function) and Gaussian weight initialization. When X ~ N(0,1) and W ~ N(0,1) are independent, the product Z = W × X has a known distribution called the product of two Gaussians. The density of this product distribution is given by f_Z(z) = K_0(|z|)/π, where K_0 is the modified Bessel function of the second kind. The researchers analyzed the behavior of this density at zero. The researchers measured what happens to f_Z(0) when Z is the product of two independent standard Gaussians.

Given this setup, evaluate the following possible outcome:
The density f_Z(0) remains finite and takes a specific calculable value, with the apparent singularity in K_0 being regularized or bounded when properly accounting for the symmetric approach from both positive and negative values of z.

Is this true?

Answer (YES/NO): NO